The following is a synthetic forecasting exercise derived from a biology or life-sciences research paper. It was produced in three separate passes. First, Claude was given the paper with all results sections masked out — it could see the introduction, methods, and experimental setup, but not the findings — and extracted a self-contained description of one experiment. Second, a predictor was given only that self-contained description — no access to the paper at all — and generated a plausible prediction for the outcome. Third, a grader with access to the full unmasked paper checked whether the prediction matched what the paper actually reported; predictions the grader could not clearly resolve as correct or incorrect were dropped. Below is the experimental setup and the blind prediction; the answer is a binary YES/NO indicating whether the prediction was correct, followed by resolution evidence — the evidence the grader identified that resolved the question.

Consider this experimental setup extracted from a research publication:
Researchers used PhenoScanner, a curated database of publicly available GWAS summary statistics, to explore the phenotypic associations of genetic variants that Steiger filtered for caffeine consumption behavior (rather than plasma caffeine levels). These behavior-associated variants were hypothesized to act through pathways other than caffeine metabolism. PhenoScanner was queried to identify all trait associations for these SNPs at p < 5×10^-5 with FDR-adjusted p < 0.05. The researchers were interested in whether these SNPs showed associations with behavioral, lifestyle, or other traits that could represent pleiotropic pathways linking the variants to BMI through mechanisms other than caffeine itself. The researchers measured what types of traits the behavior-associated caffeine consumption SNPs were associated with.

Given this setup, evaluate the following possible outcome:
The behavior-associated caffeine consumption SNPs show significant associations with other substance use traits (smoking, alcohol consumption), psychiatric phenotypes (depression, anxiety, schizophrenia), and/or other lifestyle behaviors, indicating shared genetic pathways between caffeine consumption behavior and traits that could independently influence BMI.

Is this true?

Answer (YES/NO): YES